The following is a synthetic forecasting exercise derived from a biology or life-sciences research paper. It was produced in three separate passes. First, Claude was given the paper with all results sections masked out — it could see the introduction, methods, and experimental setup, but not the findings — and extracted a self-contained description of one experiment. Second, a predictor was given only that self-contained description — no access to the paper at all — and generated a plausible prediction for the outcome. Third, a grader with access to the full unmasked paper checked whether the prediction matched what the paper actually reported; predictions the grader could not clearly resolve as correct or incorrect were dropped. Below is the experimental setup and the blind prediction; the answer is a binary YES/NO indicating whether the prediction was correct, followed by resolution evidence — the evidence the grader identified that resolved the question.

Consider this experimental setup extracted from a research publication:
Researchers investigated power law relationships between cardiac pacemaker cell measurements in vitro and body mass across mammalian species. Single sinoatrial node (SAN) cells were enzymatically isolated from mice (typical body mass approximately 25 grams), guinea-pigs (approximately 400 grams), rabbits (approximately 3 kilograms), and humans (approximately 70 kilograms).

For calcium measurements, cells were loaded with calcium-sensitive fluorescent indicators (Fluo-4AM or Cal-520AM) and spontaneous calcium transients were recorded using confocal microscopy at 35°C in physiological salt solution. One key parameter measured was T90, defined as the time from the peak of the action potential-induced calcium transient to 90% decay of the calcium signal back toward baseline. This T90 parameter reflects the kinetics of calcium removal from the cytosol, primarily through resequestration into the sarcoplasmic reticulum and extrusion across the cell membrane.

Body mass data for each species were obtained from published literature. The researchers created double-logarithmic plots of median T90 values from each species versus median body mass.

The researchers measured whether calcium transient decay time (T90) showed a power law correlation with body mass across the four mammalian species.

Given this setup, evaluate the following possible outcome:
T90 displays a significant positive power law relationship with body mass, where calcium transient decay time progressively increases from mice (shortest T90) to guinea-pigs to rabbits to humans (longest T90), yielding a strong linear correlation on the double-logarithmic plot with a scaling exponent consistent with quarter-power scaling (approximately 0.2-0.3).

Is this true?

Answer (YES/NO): YES